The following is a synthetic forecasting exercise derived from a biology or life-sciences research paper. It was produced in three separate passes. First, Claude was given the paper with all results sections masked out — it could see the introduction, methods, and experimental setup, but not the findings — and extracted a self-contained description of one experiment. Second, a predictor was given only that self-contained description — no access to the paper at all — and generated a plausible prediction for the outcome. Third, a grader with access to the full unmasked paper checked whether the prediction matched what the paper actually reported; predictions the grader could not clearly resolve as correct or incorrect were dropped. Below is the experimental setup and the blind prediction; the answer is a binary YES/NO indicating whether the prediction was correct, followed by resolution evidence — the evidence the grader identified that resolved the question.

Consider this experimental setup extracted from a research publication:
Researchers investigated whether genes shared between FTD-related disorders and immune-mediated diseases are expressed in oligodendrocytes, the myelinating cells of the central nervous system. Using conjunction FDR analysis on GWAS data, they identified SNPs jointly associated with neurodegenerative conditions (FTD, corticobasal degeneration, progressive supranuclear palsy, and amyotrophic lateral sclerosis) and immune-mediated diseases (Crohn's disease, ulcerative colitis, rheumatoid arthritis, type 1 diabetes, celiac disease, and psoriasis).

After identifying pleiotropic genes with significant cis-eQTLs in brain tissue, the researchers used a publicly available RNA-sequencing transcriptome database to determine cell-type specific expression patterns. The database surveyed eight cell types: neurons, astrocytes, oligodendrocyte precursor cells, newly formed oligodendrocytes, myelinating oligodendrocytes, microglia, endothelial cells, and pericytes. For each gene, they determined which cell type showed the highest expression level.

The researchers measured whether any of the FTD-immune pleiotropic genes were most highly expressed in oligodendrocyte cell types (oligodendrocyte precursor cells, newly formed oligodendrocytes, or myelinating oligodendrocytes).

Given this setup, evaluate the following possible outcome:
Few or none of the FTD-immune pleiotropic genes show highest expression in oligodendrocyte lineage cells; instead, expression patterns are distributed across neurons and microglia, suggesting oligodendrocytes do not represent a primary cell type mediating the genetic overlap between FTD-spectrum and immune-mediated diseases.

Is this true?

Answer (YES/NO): YES